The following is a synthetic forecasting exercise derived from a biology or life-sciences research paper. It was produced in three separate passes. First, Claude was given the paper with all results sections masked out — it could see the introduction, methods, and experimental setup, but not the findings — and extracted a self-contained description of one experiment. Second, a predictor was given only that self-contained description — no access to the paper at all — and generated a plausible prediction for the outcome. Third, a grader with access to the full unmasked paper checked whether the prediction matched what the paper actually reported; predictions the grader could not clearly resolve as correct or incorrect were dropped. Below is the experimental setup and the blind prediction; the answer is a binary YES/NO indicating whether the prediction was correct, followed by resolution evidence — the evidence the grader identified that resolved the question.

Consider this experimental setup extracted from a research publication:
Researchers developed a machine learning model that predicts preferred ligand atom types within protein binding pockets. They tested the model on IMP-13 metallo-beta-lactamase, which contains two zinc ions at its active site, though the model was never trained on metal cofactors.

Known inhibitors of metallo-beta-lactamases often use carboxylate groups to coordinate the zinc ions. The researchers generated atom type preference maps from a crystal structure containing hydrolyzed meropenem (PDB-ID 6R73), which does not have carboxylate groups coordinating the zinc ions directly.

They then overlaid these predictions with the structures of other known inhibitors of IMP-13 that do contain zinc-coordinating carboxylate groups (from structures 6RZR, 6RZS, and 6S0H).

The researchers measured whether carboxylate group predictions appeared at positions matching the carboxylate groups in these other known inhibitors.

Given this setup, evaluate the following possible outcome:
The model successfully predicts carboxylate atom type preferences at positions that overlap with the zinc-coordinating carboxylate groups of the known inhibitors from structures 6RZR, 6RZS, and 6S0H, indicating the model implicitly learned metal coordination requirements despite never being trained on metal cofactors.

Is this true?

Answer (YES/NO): YES